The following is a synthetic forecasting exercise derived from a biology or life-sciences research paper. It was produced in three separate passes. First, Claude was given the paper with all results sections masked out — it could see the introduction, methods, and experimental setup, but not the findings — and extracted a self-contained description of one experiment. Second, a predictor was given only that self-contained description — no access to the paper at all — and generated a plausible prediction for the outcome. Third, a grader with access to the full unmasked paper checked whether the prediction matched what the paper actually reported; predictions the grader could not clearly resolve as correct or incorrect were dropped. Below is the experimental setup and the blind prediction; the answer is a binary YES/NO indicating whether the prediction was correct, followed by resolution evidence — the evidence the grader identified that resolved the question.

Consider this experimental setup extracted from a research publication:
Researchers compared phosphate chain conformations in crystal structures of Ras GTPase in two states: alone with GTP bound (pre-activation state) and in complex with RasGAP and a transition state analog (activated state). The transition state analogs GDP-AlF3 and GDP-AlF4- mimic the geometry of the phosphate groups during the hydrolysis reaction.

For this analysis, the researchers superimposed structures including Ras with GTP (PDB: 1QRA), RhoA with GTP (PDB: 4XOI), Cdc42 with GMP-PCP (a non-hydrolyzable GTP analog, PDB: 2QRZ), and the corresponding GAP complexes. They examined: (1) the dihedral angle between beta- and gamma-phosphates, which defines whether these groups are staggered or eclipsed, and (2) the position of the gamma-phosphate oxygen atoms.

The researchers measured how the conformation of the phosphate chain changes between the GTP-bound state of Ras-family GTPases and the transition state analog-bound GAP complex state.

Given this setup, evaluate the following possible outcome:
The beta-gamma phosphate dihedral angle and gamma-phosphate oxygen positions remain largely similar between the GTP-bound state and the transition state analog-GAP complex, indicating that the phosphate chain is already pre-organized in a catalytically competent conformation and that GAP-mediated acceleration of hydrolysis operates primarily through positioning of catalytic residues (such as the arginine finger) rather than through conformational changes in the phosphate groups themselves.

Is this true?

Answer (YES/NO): NO